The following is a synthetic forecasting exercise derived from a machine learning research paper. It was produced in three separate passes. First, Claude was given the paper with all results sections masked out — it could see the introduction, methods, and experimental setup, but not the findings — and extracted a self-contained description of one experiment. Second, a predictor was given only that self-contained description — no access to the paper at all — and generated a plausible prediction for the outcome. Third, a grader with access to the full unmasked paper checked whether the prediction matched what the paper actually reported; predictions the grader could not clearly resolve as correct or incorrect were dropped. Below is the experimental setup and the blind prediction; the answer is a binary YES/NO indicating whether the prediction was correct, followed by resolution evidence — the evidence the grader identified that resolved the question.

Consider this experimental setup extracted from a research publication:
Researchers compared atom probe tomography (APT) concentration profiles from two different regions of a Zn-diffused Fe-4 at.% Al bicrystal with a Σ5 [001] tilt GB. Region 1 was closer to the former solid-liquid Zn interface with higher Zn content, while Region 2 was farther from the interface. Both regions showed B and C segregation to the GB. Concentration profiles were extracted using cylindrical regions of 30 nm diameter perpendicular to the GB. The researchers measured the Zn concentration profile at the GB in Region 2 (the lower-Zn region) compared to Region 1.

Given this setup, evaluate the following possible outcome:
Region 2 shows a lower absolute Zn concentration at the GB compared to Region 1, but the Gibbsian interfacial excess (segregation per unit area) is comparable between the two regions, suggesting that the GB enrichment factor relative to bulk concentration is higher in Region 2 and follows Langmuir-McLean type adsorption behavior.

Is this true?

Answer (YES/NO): NO